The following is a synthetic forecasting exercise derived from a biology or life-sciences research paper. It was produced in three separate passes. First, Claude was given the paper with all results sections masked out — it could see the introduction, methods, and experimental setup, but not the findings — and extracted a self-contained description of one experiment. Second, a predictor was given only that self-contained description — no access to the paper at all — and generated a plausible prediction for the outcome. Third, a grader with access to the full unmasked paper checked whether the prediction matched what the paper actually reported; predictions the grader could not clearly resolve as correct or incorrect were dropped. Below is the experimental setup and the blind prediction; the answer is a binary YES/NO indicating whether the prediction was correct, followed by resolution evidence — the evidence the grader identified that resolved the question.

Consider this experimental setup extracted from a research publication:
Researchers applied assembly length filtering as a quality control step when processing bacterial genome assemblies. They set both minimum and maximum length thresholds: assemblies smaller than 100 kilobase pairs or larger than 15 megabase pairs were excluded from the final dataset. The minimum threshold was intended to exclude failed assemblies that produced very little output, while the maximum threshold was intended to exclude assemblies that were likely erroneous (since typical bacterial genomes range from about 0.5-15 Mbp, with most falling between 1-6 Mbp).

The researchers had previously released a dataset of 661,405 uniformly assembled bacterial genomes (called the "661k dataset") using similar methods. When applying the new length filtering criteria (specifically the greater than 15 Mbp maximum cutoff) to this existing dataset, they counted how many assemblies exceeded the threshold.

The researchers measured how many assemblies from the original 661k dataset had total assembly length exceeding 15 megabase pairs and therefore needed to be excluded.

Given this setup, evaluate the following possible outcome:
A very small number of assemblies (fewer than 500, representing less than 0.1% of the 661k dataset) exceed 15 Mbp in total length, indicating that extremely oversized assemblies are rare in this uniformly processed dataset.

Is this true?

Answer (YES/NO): YES